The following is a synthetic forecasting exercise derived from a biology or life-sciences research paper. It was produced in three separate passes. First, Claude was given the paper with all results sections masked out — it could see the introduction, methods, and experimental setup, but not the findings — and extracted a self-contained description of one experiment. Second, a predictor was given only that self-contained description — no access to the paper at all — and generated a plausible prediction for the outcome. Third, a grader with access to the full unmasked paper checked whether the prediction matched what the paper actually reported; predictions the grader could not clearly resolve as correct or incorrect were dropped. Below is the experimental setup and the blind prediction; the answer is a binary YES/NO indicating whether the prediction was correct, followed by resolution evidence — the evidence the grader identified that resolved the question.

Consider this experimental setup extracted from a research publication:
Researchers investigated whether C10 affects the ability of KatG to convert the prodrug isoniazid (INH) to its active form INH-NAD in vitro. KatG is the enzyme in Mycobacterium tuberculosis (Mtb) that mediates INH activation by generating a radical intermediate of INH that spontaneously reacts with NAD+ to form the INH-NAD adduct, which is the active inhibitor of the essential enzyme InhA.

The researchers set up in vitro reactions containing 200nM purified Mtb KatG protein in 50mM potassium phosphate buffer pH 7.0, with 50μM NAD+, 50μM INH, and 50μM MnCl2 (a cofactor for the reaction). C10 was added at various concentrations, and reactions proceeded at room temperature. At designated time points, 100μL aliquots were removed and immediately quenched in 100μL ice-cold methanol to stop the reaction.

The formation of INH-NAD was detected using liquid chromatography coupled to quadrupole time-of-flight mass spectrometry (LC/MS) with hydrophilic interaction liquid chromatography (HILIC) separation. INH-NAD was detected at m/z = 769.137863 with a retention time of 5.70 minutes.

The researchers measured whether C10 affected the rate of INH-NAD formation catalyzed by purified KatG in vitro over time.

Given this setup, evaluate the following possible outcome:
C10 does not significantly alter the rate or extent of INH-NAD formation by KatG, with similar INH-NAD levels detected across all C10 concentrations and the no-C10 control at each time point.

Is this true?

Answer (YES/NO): YES